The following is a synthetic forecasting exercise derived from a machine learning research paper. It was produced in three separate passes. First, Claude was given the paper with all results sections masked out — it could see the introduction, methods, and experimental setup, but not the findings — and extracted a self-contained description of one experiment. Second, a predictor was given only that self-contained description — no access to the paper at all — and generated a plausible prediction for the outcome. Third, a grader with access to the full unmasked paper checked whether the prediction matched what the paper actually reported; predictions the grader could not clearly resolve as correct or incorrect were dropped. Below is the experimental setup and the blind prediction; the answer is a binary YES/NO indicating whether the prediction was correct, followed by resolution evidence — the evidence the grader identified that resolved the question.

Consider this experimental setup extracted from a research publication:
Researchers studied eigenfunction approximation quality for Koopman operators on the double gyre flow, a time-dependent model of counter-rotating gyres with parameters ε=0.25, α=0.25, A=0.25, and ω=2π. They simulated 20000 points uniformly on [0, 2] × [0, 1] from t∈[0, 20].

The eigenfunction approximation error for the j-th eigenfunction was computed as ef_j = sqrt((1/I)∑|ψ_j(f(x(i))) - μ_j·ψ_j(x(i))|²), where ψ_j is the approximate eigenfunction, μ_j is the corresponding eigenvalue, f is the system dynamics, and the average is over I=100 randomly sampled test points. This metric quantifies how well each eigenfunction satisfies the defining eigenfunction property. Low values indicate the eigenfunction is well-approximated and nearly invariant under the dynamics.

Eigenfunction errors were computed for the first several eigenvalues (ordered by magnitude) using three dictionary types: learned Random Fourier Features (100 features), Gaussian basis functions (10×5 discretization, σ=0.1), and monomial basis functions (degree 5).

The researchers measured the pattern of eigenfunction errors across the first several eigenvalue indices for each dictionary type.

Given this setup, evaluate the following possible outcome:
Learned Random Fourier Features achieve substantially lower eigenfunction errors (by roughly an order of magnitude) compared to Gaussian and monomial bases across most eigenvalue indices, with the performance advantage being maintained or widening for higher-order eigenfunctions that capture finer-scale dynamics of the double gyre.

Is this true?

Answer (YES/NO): NO